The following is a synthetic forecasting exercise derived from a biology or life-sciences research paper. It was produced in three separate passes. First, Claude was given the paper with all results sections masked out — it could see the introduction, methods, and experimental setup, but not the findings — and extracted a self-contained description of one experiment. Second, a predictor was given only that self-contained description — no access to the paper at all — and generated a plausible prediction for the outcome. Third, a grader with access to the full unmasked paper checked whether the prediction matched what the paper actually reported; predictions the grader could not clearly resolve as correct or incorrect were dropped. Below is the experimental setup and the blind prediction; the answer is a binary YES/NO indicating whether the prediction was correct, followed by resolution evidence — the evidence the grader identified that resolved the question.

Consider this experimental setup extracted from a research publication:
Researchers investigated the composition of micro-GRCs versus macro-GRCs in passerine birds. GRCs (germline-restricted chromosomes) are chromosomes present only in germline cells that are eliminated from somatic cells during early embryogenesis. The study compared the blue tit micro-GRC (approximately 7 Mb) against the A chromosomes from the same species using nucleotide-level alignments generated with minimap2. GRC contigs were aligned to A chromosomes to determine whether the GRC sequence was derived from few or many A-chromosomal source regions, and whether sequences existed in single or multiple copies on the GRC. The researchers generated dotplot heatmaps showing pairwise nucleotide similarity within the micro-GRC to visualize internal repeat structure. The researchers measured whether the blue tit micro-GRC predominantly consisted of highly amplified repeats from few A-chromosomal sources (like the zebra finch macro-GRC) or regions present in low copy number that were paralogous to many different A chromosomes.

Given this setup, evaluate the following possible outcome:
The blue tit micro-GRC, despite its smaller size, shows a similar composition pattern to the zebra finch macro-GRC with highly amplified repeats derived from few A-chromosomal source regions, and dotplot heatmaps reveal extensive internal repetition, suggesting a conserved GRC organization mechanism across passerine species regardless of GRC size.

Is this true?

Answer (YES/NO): NO